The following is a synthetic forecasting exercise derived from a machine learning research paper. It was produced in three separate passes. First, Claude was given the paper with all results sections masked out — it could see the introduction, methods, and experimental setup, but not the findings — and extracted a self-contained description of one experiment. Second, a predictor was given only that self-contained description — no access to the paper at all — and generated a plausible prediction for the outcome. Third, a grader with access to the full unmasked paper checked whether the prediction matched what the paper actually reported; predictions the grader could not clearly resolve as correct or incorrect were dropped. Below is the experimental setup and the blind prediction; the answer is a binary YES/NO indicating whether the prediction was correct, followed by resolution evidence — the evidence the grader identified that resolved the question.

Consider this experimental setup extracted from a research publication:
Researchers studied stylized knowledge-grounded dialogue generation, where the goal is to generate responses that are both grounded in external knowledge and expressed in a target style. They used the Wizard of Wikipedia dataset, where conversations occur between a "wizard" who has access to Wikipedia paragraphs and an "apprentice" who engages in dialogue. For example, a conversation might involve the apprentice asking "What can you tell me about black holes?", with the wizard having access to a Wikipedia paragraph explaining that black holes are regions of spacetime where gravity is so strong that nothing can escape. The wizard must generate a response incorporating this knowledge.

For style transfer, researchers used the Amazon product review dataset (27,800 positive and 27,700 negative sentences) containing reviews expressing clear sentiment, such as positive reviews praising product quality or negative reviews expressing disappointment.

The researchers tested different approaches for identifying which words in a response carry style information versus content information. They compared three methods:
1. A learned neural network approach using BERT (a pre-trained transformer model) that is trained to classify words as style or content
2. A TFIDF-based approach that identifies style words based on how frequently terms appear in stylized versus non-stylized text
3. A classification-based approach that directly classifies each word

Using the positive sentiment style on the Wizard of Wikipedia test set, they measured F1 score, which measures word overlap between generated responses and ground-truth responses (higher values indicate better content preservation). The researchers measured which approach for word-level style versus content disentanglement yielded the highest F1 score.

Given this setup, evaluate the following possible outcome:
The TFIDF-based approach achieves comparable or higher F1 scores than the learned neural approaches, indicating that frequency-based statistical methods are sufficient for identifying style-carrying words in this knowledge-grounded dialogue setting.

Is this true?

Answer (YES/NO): NO